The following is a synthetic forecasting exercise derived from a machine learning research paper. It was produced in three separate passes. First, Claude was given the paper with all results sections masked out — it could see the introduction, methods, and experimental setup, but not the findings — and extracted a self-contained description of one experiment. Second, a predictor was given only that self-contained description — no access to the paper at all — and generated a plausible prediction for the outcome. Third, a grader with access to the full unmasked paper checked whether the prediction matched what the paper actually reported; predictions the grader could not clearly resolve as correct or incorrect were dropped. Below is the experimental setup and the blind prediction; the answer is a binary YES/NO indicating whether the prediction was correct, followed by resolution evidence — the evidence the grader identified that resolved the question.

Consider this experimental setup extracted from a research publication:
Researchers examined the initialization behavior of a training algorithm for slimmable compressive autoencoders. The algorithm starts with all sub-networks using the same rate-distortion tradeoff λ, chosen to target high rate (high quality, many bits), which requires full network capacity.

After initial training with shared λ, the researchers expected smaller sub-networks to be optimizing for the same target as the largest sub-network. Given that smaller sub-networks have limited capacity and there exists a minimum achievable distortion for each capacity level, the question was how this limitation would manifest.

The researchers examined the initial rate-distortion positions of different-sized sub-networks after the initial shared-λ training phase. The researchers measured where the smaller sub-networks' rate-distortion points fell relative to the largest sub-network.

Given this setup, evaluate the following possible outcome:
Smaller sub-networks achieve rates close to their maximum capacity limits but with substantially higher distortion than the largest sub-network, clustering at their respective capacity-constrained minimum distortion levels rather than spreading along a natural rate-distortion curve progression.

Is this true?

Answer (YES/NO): NO